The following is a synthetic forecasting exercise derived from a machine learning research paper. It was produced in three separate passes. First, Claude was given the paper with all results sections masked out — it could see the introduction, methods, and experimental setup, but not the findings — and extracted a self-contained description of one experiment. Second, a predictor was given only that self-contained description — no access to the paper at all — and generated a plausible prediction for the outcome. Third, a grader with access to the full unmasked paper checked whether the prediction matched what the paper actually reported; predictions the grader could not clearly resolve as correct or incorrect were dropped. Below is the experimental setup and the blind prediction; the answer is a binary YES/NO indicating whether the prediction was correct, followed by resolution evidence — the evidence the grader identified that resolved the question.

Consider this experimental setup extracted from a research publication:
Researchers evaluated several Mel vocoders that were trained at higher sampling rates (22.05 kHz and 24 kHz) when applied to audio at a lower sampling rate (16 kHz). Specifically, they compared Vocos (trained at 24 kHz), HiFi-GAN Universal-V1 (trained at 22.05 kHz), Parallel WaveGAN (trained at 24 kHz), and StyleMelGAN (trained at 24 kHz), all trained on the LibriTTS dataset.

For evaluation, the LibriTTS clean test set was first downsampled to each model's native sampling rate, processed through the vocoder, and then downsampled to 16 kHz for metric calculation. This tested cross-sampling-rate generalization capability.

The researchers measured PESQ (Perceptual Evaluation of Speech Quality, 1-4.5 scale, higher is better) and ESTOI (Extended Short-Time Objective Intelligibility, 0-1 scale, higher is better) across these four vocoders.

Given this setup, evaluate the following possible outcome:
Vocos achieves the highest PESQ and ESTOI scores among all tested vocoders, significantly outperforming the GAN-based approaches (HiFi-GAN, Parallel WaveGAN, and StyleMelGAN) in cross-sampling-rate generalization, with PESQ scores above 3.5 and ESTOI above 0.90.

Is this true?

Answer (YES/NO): YES